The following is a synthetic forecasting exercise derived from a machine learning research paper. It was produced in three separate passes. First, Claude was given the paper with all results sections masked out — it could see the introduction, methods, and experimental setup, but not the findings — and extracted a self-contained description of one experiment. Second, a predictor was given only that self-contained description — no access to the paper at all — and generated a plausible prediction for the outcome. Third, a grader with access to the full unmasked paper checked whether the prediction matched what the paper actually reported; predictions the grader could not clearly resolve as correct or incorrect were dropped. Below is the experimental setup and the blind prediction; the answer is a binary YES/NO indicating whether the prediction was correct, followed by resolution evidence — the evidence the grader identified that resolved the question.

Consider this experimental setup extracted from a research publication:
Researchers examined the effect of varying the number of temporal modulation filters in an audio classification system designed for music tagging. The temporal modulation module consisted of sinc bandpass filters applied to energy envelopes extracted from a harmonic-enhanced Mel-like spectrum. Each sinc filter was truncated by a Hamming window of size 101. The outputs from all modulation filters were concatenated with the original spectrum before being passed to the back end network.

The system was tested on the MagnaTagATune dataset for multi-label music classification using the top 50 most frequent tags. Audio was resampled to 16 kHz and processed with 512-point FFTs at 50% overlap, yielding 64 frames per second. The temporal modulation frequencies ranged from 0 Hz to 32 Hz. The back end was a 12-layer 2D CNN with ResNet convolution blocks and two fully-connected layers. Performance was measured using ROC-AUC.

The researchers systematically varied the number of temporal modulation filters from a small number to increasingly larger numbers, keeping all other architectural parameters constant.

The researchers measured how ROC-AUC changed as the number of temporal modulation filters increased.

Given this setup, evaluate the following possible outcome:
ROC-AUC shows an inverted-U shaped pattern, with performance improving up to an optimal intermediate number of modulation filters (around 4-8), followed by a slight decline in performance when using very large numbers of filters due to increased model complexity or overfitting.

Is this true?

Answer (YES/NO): NO